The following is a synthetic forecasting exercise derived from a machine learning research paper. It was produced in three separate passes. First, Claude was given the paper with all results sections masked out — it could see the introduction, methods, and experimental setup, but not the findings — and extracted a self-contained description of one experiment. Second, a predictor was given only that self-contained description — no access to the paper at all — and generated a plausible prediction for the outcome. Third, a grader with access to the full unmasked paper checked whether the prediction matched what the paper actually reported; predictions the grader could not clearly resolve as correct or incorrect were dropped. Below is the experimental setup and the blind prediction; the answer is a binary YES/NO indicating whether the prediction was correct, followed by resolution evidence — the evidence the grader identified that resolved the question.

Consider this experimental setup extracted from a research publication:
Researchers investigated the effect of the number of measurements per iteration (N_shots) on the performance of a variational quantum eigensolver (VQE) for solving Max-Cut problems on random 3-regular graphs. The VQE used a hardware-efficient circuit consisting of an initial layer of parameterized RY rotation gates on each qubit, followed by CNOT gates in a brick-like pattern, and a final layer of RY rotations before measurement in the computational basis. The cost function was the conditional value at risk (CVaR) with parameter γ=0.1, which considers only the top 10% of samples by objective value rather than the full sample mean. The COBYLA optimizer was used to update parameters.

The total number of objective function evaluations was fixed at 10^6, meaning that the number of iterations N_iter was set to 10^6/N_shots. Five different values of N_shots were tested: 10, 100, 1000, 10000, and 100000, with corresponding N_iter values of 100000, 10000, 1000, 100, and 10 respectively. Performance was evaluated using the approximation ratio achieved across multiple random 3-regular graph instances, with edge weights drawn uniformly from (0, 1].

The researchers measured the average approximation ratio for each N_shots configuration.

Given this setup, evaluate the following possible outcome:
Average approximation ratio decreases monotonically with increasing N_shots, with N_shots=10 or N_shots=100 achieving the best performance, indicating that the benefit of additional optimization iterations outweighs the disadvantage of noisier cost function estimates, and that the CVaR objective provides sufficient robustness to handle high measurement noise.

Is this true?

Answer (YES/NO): NO